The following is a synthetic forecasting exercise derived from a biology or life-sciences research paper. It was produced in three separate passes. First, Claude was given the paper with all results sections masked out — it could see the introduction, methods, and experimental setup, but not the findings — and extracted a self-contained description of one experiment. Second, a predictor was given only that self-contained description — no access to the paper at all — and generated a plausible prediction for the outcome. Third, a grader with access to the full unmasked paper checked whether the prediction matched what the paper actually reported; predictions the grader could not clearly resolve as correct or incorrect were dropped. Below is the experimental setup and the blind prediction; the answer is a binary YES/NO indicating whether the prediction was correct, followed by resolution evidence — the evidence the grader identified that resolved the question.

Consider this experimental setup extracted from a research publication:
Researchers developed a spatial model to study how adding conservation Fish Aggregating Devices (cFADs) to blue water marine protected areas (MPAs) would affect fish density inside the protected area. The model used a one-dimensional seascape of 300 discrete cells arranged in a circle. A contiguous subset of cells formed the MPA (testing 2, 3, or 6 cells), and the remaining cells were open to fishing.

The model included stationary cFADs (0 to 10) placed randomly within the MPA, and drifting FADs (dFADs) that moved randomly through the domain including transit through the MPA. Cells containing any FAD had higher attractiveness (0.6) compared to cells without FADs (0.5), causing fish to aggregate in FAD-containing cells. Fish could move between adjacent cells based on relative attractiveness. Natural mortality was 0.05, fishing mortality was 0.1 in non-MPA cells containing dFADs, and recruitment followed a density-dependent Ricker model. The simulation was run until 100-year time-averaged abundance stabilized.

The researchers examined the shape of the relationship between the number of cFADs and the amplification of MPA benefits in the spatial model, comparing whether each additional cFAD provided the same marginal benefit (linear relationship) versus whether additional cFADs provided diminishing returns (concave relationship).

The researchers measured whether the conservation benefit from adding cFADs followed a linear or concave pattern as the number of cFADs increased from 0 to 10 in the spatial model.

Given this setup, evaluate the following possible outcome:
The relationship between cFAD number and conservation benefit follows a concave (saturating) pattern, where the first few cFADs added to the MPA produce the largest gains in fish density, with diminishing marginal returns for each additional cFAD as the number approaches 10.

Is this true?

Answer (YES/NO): YES